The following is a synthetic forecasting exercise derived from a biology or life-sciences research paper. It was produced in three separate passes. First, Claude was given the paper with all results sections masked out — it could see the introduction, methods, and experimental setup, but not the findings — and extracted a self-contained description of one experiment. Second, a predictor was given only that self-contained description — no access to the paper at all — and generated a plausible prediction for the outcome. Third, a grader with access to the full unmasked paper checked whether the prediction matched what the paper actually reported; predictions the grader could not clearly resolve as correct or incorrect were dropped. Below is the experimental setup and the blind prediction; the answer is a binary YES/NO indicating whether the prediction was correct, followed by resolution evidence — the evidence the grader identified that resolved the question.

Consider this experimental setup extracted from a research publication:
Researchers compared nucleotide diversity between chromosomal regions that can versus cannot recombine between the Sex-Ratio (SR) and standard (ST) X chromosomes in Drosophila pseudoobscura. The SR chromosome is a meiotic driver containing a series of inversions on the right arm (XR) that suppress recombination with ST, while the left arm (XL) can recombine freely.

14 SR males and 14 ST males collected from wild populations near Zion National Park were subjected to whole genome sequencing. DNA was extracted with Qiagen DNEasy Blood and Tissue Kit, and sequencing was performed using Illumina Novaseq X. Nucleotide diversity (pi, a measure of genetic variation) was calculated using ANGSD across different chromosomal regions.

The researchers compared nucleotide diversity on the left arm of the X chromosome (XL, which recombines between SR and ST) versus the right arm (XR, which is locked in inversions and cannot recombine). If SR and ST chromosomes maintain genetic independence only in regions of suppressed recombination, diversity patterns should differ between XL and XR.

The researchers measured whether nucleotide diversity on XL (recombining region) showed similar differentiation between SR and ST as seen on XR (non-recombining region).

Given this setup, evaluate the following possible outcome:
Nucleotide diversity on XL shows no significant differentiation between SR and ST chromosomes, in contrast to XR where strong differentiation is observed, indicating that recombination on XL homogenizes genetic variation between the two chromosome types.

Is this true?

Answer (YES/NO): YES